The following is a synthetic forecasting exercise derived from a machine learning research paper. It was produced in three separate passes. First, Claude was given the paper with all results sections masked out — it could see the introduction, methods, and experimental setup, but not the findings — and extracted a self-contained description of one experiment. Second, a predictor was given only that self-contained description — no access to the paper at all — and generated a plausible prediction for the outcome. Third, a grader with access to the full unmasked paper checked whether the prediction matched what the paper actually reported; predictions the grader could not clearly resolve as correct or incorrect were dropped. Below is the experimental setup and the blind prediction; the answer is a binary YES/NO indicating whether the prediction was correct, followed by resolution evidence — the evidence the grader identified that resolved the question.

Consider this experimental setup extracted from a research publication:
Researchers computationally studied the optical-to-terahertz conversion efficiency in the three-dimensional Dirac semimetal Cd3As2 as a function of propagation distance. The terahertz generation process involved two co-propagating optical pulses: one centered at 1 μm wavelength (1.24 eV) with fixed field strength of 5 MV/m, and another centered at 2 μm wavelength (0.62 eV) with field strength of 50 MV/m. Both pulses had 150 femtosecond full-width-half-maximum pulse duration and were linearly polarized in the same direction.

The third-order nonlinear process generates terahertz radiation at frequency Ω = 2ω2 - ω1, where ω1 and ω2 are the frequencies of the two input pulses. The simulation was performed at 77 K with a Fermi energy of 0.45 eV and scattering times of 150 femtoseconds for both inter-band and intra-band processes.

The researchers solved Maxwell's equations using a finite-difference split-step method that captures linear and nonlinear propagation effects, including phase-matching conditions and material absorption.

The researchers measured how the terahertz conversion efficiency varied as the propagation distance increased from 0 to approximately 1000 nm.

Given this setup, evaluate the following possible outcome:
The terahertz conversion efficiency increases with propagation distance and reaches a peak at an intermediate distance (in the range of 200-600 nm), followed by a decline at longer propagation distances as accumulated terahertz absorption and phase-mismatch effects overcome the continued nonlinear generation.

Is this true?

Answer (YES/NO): YES